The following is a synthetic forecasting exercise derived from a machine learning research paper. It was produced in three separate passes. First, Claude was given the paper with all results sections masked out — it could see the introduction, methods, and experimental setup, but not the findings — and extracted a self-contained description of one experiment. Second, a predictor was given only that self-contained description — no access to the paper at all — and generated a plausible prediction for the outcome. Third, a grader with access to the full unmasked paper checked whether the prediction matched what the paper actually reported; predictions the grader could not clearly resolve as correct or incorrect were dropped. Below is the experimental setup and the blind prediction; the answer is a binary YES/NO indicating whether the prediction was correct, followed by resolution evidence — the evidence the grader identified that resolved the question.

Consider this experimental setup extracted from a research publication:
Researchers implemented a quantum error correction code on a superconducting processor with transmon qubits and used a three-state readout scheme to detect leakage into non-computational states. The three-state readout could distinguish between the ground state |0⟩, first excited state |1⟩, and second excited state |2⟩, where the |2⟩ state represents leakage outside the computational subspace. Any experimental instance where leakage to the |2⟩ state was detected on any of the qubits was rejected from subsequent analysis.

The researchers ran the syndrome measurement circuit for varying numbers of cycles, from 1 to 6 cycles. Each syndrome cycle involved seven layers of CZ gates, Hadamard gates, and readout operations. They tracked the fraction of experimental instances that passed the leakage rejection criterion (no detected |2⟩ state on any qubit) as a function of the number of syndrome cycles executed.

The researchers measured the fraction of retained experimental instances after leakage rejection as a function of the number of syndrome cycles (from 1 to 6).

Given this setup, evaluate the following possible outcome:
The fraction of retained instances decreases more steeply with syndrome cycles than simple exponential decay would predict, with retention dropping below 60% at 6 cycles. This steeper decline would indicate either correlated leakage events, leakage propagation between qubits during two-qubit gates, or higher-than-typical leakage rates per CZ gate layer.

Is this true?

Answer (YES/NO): NO